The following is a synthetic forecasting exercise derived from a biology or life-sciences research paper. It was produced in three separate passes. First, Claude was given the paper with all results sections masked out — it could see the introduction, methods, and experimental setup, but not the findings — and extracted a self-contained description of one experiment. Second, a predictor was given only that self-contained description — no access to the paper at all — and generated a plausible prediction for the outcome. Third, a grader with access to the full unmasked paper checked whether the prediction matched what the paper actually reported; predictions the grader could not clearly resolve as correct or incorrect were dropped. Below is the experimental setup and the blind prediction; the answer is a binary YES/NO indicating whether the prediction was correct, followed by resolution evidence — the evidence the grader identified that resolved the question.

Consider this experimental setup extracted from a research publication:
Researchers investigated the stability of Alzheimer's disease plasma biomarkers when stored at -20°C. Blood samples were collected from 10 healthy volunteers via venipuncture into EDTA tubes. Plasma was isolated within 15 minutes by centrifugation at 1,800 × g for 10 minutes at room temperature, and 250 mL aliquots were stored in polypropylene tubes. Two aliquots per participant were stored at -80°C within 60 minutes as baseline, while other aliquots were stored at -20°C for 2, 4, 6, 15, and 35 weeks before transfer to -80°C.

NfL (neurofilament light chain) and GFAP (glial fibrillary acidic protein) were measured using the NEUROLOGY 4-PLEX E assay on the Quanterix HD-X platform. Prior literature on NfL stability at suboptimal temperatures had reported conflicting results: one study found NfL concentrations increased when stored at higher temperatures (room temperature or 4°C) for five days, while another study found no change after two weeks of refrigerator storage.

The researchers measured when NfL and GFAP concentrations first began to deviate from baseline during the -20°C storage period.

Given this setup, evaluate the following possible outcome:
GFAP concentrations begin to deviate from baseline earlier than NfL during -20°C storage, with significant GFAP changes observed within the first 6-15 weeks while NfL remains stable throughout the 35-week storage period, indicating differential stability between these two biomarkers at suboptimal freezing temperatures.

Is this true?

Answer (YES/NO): NO